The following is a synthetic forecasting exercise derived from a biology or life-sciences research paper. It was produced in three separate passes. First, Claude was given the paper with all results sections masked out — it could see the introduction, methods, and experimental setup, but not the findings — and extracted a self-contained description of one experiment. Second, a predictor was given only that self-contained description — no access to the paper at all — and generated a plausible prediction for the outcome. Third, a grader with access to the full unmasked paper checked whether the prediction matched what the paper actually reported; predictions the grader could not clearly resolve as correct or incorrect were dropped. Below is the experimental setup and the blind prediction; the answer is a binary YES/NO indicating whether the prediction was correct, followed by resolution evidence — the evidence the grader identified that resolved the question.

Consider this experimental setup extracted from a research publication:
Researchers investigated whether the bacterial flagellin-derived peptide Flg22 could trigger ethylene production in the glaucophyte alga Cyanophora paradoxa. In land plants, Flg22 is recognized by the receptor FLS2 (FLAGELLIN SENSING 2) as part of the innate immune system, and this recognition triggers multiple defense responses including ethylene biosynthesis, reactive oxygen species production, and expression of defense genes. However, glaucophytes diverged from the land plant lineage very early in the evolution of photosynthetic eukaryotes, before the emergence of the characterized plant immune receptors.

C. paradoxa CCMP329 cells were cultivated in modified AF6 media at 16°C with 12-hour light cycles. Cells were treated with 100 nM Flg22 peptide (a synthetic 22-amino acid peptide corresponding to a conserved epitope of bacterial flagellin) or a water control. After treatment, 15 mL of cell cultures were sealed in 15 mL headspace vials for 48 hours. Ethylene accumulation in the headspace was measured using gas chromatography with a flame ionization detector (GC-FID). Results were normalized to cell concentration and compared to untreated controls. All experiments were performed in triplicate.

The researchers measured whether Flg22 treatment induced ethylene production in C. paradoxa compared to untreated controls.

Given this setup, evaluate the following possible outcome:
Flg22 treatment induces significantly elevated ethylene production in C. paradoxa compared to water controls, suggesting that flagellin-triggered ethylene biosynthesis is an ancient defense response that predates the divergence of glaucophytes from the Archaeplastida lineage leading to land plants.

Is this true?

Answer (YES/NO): NO